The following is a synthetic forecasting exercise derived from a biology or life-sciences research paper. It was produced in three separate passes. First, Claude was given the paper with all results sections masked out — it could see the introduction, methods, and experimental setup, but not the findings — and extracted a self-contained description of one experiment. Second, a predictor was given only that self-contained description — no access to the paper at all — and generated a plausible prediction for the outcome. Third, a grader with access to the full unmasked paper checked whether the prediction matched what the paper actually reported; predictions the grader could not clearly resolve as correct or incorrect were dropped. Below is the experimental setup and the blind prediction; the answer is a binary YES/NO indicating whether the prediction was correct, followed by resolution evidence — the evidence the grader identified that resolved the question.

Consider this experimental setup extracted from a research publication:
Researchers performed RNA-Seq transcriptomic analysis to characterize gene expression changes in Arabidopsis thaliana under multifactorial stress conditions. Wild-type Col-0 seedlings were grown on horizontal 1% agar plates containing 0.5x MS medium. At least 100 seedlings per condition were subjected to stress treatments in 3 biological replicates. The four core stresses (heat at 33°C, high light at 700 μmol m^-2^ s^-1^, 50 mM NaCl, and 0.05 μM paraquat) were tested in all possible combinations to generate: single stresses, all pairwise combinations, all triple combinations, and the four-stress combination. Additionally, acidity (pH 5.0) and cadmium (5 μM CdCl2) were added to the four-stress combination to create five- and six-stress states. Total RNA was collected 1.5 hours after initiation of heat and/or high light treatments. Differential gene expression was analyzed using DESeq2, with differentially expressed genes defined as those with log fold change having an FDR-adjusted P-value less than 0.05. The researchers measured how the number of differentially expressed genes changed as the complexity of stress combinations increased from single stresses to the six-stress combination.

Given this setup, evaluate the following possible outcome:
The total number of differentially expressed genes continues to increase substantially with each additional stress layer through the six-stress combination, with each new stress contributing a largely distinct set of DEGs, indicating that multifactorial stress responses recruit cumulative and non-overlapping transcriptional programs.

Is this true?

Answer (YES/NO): NO